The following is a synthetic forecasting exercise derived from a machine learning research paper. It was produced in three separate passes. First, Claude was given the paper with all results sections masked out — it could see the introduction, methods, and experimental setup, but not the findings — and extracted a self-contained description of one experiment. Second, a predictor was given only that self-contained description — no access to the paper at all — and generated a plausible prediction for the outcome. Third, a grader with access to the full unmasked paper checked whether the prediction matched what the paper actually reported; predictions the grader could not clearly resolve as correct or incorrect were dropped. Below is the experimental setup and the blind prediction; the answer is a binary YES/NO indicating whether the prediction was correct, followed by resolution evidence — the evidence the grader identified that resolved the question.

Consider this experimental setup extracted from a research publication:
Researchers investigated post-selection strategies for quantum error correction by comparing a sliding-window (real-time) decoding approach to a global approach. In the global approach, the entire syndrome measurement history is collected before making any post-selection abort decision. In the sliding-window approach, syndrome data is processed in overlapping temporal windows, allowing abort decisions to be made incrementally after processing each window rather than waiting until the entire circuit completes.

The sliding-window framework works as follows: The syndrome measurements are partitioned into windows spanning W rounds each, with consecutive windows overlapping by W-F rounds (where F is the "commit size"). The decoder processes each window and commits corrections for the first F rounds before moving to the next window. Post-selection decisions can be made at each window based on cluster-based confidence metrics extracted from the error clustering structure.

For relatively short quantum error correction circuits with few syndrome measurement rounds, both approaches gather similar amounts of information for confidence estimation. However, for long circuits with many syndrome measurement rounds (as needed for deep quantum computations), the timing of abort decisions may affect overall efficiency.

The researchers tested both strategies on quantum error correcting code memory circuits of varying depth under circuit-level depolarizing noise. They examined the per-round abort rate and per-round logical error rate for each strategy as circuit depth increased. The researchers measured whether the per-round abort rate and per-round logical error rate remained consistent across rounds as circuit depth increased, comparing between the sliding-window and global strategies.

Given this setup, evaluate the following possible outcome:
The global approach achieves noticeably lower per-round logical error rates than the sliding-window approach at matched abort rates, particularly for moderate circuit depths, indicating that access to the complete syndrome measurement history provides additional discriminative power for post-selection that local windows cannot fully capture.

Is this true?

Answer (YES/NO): NO